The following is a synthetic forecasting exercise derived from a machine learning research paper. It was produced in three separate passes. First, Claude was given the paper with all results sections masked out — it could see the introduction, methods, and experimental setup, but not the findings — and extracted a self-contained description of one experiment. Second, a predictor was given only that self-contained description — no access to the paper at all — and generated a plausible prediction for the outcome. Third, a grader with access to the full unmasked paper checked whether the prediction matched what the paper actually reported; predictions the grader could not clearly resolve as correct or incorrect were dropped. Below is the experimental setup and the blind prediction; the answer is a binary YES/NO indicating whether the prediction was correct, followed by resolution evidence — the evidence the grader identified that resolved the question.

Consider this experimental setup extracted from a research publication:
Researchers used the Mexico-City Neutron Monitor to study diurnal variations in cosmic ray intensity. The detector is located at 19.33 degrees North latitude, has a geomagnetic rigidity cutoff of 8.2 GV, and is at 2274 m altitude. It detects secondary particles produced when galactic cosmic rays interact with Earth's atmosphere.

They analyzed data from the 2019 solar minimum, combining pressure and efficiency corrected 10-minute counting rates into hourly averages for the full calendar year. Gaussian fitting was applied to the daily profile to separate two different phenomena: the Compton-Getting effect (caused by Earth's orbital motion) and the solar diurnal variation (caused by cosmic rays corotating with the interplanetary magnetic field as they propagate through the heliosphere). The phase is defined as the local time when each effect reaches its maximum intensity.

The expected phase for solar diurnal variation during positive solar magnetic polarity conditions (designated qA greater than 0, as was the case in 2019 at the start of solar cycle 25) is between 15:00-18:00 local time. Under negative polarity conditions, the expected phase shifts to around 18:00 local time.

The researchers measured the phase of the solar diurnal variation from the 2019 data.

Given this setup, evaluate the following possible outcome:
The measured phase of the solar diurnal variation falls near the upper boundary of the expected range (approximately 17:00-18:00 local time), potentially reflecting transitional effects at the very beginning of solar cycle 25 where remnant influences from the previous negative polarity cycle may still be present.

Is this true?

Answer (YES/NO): NO